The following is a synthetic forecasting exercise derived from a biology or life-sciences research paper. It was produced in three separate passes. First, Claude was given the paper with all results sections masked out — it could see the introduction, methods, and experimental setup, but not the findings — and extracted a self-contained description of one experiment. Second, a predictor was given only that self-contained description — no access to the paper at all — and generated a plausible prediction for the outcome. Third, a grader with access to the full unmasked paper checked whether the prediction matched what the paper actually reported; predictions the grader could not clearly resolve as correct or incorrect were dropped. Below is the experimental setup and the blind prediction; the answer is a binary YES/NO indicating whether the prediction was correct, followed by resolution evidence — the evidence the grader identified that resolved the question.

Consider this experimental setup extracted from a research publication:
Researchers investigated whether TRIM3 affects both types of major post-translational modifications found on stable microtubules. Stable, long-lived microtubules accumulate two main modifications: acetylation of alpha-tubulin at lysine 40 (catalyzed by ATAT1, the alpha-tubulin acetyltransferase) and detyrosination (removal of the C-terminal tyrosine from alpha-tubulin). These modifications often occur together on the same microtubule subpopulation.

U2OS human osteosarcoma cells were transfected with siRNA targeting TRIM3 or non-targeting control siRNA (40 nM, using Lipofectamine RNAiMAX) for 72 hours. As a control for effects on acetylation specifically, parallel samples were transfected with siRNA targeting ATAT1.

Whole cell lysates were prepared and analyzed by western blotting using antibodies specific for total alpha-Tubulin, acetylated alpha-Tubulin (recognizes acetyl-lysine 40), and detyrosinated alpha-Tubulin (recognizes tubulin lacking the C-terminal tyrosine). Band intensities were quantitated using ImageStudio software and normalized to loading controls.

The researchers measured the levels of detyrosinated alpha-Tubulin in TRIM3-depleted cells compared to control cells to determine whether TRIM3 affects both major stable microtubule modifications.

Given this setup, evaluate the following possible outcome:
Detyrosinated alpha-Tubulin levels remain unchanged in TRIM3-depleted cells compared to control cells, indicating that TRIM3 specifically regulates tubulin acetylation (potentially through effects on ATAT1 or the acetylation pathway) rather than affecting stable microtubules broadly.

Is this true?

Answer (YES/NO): YES